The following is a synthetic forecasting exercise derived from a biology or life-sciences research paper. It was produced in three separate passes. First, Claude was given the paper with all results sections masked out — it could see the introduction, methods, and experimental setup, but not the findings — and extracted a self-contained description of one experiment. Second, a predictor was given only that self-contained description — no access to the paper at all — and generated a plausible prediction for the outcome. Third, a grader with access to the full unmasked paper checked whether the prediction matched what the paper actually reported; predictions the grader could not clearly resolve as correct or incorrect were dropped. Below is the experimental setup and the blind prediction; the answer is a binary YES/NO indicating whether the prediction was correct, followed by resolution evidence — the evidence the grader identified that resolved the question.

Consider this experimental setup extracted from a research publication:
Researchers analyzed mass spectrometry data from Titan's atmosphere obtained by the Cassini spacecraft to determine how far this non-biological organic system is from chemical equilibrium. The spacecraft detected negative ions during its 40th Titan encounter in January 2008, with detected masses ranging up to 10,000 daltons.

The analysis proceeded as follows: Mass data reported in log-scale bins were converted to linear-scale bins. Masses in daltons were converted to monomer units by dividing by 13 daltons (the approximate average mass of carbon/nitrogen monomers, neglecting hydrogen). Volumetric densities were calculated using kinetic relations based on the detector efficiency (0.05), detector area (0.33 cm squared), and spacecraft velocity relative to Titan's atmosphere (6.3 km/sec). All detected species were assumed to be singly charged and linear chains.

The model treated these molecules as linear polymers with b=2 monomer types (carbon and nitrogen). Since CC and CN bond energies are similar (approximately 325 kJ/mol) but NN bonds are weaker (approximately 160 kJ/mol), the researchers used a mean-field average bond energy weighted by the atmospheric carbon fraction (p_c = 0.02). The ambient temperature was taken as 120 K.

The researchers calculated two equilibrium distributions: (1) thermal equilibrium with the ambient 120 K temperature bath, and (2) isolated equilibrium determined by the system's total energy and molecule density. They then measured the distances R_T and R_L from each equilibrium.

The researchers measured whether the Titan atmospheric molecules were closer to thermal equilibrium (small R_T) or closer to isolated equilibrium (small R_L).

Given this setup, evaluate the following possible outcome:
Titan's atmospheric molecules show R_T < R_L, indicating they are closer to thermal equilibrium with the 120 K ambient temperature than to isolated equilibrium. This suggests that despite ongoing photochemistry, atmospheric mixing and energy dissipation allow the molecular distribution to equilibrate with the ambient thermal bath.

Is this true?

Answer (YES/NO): NO